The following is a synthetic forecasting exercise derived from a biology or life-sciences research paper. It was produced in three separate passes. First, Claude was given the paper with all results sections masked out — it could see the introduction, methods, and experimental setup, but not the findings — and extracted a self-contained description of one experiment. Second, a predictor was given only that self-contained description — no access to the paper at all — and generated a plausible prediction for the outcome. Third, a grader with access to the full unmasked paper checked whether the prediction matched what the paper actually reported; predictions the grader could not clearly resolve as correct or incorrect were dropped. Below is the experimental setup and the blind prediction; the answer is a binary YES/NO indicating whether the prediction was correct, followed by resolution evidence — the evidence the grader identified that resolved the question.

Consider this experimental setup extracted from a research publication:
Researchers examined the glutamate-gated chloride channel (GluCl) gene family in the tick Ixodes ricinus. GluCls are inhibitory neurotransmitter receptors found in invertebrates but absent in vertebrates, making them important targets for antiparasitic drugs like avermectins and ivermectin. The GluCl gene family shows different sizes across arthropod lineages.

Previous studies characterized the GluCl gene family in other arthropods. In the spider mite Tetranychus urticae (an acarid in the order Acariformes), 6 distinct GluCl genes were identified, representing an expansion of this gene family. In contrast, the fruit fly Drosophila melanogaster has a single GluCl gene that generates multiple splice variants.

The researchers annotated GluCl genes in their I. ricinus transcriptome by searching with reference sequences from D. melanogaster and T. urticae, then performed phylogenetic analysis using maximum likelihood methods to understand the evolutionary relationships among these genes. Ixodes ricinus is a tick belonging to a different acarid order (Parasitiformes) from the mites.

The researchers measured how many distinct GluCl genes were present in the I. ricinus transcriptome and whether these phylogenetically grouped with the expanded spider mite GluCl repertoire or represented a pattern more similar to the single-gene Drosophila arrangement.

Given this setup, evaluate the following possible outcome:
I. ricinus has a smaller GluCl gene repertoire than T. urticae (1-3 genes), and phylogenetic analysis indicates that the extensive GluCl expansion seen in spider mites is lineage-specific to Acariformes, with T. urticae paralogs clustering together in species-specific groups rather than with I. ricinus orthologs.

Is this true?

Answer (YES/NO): NO